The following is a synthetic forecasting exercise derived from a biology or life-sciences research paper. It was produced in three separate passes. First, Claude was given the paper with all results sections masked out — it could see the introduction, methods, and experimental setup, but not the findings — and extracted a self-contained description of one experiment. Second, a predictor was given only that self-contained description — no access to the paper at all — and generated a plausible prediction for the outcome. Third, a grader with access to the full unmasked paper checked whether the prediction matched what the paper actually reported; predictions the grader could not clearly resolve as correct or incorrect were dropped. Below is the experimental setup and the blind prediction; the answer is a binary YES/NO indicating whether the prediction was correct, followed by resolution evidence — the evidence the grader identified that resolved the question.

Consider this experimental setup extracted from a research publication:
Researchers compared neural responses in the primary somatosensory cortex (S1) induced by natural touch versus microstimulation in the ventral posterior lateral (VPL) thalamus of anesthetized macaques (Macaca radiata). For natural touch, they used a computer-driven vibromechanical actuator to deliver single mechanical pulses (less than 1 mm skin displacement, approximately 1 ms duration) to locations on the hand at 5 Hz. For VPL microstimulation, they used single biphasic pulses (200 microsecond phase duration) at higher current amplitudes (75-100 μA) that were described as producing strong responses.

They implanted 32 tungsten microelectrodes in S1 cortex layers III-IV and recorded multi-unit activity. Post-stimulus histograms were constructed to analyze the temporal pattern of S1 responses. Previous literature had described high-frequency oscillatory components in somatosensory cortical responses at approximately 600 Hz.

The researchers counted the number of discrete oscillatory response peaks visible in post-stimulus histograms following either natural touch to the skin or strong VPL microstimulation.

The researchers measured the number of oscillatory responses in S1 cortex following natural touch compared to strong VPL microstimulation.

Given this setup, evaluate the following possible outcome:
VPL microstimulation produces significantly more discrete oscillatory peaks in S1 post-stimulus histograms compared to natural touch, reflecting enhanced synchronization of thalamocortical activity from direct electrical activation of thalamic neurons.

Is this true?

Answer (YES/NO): YES